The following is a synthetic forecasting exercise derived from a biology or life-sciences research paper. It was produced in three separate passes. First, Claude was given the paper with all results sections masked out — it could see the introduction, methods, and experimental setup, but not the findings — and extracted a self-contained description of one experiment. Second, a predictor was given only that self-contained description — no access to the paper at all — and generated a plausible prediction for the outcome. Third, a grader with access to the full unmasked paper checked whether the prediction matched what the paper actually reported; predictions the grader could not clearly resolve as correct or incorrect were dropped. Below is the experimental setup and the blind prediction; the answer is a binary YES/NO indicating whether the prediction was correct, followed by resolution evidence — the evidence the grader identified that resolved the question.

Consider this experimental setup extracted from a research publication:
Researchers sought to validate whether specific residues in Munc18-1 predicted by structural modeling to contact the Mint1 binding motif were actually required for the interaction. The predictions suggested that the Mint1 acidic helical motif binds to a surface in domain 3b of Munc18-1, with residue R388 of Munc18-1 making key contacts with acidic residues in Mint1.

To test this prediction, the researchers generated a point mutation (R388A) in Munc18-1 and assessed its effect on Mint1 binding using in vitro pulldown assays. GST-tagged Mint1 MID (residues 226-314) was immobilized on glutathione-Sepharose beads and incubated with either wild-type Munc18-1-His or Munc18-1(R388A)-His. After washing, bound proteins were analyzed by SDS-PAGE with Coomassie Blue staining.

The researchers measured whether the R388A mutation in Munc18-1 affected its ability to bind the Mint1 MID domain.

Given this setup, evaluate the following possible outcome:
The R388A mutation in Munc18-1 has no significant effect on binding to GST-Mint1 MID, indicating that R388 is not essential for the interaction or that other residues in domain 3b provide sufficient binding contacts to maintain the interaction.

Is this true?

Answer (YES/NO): NO